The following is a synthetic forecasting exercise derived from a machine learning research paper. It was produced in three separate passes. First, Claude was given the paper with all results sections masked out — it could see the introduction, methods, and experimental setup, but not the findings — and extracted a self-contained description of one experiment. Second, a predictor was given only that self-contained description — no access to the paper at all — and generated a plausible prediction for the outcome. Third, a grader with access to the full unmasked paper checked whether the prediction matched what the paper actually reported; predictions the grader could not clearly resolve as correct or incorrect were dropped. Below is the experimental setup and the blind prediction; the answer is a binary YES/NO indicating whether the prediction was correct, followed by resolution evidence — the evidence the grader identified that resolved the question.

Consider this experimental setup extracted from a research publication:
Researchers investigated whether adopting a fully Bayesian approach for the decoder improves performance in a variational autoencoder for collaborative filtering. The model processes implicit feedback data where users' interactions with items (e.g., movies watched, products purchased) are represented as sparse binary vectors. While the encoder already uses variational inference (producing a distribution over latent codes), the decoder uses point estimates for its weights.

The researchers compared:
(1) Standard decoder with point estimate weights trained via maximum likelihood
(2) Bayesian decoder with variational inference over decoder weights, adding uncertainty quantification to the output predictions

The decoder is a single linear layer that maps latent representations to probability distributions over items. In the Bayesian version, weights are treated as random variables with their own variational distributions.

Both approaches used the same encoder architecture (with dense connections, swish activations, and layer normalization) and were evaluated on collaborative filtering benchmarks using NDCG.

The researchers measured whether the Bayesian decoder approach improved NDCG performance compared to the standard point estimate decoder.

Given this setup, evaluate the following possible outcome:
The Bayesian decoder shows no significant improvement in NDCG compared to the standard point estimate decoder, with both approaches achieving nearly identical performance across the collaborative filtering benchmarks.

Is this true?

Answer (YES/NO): NO